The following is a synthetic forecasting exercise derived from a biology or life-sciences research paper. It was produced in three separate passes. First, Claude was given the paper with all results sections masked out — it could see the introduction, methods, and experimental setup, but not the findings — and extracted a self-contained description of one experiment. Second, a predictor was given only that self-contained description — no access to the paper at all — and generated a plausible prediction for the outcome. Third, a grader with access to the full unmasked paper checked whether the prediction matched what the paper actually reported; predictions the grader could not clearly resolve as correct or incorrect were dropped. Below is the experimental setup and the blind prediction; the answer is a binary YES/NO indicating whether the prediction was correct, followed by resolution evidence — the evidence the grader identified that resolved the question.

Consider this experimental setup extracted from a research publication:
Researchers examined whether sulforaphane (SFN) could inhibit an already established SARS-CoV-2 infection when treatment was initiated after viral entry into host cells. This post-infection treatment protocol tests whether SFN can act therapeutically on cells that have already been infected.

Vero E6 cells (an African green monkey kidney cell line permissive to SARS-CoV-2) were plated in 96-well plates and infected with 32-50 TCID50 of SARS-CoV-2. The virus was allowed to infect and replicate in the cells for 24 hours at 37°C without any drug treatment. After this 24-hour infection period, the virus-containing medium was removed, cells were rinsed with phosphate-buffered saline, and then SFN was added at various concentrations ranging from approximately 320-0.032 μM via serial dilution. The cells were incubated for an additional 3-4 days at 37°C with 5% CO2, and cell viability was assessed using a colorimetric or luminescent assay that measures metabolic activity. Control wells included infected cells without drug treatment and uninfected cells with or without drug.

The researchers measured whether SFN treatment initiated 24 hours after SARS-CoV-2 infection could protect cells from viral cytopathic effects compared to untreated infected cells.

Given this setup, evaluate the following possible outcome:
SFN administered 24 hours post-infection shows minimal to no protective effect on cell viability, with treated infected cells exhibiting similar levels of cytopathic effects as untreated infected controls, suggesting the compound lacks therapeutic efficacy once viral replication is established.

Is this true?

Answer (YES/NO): NO